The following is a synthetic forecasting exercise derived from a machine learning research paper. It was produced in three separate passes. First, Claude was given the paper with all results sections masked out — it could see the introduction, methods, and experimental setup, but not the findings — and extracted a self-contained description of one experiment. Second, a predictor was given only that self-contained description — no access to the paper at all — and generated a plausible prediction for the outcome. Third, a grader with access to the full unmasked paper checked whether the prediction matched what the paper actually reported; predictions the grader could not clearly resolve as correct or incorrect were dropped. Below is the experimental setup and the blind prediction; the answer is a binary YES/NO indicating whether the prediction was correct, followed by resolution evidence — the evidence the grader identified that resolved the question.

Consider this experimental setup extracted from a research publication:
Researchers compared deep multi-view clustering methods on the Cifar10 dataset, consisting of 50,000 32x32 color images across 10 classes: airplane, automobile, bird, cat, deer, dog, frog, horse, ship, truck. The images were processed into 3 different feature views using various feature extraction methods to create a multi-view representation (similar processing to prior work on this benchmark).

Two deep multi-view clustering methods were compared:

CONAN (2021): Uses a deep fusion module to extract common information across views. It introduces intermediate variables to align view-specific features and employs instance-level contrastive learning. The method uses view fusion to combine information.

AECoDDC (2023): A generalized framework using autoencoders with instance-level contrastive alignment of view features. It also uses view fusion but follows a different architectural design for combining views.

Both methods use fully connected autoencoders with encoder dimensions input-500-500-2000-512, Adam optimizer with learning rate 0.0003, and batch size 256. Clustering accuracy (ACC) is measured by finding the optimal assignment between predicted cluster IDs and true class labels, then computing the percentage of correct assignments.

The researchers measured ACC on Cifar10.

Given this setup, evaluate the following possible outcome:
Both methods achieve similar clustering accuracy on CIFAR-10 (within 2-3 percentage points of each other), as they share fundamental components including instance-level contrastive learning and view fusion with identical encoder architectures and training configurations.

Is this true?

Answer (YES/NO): NO